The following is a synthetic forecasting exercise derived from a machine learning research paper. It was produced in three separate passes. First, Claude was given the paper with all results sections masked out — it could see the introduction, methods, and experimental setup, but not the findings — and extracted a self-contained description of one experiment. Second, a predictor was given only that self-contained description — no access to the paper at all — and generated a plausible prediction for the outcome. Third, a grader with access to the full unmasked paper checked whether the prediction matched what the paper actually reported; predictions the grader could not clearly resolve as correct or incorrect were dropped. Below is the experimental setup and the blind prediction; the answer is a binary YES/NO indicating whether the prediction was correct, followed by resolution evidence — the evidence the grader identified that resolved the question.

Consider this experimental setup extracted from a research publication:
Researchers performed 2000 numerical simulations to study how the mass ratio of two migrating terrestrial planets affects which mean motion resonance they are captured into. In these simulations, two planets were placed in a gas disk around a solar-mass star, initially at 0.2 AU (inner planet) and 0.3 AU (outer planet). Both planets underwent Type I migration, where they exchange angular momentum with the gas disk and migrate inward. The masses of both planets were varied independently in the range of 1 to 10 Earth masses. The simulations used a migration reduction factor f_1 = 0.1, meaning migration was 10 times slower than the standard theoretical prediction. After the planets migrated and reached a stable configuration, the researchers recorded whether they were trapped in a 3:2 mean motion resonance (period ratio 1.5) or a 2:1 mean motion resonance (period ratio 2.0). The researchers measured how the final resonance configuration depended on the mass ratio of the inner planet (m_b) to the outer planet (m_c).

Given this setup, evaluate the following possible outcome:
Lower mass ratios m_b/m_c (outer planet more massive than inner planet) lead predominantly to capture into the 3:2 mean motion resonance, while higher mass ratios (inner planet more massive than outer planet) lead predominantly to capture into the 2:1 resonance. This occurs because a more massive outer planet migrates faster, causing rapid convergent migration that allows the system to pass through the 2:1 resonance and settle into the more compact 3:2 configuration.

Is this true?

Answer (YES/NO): YES